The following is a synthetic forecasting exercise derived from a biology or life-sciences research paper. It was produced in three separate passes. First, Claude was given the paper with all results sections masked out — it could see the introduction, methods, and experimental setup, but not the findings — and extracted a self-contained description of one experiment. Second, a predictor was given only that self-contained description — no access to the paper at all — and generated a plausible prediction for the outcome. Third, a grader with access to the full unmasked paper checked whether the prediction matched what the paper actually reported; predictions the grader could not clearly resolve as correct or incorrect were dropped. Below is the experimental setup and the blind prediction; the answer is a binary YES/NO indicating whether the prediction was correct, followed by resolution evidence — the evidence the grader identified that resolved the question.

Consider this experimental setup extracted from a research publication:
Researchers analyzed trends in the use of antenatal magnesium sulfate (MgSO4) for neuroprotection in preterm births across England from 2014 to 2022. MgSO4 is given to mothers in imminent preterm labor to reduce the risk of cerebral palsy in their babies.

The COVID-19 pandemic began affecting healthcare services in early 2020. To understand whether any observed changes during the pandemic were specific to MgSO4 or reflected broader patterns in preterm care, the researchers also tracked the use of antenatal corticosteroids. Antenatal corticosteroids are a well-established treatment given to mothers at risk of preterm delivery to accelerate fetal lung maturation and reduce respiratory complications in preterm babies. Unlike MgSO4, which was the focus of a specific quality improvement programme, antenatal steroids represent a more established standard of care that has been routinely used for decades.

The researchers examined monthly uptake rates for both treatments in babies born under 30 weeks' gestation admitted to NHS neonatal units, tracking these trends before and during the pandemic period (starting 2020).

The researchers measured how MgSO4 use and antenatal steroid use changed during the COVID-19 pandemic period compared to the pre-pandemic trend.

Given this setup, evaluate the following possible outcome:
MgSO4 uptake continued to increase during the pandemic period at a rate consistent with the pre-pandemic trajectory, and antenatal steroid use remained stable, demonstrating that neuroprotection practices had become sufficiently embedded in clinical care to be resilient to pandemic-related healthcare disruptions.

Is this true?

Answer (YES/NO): NO